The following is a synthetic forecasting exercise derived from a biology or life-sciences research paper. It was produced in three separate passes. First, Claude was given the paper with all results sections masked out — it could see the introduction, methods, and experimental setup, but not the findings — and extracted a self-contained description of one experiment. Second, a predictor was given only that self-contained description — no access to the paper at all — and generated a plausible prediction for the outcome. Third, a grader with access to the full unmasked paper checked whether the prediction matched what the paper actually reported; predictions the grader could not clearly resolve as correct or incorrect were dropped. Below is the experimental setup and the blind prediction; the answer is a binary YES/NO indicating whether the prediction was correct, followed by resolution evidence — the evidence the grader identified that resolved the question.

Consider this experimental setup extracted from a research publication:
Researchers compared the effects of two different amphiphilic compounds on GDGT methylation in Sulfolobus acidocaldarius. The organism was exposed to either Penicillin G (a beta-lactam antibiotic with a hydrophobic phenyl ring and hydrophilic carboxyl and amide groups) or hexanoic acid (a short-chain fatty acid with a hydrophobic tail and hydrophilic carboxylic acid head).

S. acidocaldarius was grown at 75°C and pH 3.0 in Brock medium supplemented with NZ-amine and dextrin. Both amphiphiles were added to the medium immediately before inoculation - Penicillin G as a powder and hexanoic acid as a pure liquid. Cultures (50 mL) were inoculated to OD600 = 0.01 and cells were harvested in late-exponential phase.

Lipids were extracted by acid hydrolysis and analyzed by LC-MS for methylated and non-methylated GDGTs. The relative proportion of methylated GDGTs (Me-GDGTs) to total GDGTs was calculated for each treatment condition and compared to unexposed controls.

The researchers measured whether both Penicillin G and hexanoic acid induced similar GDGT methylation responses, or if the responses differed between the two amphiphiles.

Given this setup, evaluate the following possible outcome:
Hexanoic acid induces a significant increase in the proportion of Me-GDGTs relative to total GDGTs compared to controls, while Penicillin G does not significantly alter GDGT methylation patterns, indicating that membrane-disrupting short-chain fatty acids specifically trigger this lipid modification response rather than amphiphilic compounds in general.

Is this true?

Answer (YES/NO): NO